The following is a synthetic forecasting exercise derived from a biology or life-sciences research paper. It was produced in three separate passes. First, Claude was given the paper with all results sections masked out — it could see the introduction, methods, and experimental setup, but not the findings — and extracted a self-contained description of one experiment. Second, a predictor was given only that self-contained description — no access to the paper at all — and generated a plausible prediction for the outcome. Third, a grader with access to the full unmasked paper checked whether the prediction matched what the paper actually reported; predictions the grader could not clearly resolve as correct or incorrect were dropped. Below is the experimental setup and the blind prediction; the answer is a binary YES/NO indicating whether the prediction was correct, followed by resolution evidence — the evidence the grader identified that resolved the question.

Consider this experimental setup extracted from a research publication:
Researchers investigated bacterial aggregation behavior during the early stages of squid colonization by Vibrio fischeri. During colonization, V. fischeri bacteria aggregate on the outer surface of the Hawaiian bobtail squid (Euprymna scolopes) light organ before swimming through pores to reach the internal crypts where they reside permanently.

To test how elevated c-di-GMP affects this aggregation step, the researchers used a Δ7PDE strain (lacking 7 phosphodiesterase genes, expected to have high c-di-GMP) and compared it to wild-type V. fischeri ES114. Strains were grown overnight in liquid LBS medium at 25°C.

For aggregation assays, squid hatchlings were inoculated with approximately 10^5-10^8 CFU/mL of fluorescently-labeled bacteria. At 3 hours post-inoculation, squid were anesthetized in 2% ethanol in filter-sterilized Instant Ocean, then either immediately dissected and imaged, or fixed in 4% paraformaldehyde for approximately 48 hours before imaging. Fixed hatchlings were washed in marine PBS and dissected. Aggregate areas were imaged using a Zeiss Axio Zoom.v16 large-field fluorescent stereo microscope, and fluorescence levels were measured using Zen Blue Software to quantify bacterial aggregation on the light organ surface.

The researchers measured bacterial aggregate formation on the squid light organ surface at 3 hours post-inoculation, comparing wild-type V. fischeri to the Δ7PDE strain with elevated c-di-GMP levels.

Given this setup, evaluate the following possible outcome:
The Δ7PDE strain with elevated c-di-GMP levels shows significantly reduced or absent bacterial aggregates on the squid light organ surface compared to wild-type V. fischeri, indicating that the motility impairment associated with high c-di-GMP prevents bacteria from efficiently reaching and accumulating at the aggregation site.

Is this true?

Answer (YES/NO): NO